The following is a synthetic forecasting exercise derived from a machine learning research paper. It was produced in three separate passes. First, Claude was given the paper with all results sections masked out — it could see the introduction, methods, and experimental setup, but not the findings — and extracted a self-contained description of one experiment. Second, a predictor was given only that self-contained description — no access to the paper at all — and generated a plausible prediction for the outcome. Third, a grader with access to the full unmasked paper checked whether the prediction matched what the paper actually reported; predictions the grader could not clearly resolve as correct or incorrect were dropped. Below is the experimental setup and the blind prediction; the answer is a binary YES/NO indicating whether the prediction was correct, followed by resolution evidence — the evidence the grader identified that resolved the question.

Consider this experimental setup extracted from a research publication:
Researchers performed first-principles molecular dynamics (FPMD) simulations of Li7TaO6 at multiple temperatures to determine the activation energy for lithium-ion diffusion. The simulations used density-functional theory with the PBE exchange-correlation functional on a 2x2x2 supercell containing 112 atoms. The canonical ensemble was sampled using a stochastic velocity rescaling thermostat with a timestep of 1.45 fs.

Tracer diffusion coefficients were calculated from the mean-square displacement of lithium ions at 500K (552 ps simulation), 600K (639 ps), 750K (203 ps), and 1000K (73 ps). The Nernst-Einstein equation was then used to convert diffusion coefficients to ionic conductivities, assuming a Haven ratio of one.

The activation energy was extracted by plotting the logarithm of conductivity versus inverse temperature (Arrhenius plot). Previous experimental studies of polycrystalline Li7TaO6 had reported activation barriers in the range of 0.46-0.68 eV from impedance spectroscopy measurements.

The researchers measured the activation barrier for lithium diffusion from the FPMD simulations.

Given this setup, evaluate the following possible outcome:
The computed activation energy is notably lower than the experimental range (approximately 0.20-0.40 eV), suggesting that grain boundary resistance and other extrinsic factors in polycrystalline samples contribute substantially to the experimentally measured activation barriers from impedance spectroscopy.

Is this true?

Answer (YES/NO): YES